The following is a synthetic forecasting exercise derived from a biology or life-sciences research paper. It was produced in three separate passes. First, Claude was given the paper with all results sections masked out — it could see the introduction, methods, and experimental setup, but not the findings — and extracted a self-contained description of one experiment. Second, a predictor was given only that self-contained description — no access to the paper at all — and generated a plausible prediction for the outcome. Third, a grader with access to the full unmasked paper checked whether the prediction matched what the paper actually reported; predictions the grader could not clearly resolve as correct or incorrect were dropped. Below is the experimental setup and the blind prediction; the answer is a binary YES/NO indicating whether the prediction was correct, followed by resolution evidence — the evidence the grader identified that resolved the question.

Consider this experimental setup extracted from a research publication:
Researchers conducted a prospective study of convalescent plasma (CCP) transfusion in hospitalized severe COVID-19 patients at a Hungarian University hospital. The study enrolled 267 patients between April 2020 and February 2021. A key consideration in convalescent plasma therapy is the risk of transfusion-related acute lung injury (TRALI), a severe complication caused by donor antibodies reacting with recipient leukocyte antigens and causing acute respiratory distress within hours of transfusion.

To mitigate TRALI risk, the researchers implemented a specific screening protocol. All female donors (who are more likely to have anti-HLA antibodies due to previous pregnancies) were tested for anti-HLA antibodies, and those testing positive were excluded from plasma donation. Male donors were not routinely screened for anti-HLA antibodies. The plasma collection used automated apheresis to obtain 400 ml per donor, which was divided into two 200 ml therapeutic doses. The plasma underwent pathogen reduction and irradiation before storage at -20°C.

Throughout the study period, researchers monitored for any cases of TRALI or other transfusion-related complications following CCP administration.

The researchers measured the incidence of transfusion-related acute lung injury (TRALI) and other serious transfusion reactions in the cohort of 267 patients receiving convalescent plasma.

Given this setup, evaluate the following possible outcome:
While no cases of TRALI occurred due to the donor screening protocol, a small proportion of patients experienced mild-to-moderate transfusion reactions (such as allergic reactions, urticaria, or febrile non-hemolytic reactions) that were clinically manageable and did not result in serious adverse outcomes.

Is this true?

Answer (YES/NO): NO